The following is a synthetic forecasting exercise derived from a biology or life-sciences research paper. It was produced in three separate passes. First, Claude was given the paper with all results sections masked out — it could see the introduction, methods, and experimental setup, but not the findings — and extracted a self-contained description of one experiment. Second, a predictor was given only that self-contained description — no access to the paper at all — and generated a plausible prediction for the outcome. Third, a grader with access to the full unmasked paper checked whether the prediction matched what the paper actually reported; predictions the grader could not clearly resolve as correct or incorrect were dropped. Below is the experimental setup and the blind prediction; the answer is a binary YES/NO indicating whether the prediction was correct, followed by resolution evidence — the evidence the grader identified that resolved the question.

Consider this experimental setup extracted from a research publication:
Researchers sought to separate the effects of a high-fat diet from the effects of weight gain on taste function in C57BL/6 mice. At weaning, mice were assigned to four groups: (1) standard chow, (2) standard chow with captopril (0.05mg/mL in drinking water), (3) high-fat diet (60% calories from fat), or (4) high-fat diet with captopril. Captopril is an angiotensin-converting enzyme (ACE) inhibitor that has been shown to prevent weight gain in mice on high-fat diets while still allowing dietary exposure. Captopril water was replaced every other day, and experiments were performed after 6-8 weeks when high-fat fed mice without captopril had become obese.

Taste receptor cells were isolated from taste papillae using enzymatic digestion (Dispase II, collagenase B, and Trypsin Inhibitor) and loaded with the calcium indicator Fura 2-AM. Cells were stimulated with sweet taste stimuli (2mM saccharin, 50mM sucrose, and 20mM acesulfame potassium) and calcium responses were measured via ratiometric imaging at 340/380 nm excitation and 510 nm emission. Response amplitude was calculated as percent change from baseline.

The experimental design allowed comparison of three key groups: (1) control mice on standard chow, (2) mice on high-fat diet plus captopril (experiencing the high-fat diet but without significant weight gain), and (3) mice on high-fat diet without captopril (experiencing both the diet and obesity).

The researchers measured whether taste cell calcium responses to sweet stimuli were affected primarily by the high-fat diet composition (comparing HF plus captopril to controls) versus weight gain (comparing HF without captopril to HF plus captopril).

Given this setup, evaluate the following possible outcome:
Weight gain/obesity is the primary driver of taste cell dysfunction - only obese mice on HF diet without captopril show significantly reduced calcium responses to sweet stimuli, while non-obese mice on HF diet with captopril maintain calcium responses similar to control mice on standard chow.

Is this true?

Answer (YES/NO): NO